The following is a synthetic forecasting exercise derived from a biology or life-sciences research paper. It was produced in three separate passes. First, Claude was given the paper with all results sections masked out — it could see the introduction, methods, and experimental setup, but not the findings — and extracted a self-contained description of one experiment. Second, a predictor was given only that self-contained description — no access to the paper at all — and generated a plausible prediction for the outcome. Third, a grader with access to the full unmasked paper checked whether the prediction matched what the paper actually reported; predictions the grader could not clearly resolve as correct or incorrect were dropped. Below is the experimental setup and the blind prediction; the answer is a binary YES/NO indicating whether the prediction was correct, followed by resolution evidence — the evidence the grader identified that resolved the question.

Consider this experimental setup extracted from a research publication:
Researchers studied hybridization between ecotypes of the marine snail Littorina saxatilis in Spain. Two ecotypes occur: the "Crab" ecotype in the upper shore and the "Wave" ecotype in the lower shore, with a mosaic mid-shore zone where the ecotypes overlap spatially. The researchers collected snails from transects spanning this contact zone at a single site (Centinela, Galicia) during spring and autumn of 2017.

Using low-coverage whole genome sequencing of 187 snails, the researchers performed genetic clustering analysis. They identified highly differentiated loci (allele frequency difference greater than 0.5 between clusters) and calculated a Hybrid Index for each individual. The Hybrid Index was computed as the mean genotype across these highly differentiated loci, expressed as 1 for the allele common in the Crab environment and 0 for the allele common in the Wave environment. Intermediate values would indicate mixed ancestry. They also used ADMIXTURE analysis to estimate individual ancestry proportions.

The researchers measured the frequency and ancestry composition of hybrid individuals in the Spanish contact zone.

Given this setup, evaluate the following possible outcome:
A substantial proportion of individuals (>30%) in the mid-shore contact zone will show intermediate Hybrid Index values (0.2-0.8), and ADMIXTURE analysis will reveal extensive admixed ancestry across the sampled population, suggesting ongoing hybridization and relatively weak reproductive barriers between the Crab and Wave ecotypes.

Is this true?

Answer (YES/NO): NO